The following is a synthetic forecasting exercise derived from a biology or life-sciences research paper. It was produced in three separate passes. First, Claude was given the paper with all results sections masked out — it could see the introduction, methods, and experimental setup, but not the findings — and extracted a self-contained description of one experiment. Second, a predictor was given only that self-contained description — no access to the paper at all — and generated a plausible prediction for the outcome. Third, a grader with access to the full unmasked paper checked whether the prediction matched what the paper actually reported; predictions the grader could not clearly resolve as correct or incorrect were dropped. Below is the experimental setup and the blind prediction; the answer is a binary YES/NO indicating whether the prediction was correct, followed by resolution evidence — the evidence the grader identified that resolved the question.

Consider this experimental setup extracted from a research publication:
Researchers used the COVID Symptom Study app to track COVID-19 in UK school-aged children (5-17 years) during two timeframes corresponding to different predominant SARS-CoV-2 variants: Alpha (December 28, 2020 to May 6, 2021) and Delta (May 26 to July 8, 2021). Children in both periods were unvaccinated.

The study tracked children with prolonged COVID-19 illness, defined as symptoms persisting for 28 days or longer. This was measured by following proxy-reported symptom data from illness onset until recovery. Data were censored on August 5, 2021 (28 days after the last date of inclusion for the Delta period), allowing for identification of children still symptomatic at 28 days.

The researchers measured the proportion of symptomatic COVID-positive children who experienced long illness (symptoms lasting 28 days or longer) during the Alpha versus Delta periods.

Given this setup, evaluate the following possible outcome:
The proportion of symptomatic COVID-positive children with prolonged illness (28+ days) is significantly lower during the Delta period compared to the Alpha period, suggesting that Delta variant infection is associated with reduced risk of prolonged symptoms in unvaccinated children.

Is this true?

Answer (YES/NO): NO